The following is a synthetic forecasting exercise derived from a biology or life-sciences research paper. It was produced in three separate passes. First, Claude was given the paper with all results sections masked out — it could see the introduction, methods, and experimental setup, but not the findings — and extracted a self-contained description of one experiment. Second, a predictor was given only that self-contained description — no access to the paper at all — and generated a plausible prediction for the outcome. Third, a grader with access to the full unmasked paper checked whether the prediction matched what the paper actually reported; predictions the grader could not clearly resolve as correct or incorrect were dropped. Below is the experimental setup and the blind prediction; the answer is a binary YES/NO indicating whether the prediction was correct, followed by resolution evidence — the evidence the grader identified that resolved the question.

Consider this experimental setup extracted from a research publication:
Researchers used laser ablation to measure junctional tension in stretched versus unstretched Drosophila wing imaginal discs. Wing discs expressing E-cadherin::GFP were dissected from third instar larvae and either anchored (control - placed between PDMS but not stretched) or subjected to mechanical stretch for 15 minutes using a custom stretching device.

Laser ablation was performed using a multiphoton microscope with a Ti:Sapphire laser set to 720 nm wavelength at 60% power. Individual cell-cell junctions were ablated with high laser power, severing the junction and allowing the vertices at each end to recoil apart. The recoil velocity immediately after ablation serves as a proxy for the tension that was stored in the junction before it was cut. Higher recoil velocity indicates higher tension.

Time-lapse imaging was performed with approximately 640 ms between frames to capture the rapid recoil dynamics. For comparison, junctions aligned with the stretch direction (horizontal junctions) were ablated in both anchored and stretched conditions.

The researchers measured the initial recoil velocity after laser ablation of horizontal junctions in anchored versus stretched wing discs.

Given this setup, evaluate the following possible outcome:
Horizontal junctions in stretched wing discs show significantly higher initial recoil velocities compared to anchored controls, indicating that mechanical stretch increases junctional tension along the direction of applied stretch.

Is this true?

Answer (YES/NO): YES